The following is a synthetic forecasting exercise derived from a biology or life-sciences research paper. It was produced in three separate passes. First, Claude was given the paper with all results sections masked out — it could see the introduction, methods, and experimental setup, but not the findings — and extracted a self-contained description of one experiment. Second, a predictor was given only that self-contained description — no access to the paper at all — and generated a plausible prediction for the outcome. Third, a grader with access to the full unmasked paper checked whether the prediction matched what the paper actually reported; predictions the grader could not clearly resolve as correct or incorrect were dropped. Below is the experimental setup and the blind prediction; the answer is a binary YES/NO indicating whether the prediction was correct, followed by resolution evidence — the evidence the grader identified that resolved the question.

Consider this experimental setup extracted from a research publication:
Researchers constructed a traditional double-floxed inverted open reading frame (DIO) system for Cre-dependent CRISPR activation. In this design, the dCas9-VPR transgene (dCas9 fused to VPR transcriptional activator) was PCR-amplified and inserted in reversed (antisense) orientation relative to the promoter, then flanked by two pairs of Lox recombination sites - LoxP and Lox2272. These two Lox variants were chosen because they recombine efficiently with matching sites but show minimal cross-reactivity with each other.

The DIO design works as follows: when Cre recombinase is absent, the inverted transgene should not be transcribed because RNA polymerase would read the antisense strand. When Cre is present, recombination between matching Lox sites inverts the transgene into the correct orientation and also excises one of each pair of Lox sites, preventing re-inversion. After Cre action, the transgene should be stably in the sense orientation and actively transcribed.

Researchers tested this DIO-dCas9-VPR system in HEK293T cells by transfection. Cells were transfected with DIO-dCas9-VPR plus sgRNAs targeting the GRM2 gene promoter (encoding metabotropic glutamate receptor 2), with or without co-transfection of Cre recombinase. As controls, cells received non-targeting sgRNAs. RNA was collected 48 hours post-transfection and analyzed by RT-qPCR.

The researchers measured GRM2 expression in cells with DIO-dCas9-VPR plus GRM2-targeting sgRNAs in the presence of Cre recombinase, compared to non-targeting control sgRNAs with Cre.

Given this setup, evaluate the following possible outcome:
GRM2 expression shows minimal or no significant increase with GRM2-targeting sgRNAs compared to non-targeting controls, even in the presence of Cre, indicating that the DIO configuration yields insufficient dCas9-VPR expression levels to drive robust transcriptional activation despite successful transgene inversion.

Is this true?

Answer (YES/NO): NO